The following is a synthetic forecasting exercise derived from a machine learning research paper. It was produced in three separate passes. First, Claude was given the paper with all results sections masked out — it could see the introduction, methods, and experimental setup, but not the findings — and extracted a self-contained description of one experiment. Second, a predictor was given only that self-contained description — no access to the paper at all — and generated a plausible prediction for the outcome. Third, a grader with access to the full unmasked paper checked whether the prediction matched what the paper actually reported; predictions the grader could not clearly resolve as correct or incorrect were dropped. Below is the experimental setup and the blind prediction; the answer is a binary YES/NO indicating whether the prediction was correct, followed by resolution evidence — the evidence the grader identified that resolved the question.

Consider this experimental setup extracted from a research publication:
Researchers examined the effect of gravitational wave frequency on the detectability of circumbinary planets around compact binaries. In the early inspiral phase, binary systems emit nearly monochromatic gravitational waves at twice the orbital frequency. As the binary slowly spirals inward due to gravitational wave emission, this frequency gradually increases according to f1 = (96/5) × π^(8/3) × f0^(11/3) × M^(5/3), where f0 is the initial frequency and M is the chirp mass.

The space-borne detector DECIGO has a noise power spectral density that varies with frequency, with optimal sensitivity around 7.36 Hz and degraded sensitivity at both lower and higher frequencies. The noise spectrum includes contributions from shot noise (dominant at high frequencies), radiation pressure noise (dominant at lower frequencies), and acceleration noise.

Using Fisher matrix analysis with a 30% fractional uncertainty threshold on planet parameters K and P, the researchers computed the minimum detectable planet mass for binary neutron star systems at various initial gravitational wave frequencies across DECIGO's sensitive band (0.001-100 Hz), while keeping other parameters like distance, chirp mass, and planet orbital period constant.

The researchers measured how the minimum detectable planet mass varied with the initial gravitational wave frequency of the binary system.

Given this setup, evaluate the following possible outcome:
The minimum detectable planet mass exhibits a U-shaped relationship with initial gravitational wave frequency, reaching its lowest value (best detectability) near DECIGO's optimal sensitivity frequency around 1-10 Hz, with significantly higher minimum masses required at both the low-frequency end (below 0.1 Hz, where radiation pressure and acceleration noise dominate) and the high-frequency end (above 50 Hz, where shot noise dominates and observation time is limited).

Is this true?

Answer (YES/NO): NO